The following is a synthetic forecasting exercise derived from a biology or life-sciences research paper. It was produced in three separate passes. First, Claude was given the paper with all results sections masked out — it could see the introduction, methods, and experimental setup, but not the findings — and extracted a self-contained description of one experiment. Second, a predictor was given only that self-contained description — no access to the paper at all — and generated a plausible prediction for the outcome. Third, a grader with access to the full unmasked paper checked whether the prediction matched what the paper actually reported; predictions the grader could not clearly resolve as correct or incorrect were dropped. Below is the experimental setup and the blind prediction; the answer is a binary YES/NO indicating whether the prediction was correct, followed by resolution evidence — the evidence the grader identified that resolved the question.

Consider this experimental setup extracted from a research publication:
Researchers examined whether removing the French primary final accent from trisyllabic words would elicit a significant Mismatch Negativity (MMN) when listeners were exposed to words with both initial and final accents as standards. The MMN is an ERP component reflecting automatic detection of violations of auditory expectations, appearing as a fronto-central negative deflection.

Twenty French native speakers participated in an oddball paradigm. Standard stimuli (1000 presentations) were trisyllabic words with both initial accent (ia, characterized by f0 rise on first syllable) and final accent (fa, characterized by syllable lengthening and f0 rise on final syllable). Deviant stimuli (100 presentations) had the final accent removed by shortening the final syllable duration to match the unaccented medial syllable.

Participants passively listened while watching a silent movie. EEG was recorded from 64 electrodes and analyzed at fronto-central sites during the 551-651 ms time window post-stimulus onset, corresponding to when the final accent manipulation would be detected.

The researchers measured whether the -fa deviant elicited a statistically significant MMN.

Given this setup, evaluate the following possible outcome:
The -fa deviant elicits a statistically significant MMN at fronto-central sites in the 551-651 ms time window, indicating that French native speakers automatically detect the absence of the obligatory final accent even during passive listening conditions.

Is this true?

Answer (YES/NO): YES